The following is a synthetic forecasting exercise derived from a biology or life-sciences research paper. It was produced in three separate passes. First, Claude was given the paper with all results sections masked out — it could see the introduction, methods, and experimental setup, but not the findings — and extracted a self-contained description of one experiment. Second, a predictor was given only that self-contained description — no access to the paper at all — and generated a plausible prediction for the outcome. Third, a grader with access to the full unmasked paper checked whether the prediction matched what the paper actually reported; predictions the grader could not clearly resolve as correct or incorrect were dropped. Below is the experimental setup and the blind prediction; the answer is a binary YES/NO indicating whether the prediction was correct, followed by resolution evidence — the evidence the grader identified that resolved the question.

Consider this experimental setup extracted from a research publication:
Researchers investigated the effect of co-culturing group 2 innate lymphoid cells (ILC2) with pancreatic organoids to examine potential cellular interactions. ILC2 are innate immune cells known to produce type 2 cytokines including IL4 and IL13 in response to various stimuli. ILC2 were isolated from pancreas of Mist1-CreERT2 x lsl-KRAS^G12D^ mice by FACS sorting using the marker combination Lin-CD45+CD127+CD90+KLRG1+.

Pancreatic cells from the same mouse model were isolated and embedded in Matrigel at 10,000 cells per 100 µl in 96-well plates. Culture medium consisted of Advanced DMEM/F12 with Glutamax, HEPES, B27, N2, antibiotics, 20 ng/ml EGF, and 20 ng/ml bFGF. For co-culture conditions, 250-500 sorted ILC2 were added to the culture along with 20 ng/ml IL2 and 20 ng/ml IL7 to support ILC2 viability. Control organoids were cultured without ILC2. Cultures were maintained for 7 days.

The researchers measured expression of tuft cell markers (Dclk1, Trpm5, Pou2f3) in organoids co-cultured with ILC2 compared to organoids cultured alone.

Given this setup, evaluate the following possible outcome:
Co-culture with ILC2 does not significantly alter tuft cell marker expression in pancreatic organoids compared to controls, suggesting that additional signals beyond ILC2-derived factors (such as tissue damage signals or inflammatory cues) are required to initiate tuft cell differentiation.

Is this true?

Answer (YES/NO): NO